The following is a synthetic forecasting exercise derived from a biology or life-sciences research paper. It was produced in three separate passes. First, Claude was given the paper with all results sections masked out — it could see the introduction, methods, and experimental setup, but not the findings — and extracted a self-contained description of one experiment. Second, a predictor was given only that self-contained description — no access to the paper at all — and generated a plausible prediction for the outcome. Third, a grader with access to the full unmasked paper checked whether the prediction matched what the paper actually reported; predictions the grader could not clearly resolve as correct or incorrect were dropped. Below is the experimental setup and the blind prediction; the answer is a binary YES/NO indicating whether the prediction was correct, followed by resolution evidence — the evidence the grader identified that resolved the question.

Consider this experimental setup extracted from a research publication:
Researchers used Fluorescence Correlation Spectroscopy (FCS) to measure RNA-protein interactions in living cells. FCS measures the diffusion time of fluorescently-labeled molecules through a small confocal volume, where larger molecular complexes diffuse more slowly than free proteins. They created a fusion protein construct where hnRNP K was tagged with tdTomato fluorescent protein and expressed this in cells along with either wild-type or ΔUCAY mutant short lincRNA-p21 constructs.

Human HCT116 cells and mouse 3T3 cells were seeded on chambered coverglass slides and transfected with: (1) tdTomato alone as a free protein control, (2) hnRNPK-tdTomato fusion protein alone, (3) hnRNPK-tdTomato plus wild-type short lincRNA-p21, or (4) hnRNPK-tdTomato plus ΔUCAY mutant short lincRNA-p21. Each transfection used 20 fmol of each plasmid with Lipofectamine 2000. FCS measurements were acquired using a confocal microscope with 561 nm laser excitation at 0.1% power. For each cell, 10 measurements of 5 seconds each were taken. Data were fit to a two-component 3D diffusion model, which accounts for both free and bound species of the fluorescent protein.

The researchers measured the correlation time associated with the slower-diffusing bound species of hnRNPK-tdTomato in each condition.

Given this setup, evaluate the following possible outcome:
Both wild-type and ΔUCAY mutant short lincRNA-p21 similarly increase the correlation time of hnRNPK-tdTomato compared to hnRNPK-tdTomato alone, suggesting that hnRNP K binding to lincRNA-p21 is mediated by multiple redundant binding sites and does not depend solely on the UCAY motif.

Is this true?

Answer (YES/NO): NO